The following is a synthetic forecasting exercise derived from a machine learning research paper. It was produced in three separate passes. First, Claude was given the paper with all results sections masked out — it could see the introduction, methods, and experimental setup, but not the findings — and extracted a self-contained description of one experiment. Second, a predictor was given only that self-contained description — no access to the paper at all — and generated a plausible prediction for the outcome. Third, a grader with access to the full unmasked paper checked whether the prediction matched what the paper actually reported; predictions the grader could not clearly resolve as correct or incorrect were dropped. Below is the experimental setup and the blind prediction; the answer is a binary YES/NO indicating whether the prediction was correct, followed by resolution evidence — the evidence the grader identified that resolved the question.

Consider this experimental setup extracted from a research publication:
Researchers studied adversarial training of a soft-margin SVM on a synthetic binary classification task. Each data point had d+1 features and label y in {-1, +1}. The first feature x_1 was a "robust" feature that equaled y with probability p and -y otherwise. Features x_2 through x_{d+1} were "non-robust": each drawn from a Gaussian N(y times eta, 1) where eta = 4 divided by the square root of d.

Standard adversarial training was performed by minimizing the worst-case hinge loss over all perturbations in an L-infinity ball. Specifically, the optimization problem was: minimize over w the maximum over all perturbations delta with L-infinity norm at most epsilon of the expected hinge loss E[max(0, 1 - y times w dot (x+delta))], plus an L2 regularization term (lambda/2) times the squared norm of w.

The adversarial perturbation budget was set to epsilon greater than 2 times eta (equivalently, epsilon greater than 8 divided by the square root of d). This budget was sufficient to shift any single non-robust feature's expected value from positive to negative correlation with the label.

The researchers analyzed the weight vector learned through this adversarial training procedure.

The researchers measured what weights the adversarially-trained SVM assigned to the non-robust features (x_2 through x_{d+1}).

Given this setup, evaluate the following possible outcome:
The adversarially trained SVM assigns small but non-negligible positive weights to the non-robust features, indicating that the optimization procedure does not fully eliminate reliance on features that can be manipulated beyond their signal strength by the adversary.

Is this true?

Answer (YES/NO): NO